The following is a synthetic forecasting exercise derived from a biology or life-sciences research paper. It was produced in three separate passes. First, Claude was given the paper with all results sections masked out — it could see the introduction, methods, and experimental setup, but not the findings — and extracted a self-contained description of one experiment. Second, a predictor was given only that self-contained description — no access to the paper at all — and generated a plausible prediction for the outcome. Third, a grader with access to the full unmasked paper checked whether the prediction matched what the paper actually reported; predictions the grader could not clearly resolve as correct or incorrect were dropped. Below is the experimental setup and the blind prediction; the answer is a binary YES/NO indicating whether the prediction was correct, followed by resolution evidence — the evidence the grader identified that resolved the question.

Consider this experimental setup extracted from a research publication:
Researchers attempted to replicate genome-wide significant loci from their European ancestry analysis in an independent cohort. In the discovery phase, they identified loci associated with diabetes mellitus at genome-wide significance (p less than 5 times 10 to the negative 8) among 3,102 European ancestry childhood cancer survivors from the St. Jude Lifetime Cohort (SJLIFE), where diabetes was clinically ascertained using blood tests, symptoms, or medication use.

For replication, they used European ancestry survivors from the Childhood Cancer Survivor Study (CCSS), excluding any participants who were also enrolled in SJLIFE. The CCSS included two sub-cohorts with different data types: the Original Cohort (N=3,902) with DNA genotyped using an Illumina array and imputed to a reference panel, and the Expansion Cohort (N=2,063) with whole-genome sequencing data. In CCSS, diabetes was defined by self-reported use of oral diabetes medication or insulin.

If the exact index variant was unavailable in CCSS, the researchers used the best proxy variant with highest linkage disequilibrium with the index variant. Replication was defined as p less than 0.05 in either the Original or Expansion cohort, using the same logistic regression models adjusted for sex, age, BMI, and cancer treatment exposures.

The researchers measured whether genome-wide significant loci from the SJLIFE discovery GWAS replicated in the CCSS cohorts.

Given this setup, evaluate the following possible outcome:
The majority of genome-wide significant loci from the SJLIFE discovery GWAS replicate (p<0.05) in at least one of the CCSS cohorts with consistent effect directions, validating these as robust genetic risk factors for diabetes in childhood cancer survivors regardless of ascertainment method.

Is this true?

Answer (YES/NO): YES